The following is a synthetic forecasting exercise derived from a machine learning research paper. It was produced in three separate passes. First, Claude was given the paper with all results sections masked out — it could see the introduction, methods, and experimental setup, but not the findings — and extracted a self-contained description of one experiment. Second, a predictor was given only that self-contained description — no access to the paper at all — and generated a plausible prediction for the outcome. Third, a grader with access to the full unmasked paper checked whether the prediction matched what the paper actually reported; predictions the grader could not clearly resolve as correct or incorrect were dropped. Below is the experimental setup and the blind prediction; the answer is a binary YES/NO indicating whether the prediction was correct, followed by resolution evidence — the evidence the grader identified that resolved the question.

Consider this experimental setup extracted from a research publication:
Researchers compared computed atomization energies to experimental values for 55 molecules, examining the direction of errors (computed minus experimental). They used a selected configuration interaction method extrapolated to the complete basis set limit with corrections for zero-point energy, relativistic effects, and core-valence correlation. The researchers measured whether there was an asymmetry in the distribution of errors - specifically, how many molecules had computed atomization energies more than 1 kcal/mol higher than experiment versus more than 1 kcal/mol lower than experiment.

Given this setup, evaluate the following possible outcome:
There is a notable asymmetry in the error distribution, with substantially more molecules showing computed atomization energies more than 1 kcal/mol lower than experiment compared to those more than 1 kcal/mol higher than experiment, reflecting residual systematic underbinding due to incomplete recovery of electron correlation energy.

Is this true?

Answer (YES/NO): NO